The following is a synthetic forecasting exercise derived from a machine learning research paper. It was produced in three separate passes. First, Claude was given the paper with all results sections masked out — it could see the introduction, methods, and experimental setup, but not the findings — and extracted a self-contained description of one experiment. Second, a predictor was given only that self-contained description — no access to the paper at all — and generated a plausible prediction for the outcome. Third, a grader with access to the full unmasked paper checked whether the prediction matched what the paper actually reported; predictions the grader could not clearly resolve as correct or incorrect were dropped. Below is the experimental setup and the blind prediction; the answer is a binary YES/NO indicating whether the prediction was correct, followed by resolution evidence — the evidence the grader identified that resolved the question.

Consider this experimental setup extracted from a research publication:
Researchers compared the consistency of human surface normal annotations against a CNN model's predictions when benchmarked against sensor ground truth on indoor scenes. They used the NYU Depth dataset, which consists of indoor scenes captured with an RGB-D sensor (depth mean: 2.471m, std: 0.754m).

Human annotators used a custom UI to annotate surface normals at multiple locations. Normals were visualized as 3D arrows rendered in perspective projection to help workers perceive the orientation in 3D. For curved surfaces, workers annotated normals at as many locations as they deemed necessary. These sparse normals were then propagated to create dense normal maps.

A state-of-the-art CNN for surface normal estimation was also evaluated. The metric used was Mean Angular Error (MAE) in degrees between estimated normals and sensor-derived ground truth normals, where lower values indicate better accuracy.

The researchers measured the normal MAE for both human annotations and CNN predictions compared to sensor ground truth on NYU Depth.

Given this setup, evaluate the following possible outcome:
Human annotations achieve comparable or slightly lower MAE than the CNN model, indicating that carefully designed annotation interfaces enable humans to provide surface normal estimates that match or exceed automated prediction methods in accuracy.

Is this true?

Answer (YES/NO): NO